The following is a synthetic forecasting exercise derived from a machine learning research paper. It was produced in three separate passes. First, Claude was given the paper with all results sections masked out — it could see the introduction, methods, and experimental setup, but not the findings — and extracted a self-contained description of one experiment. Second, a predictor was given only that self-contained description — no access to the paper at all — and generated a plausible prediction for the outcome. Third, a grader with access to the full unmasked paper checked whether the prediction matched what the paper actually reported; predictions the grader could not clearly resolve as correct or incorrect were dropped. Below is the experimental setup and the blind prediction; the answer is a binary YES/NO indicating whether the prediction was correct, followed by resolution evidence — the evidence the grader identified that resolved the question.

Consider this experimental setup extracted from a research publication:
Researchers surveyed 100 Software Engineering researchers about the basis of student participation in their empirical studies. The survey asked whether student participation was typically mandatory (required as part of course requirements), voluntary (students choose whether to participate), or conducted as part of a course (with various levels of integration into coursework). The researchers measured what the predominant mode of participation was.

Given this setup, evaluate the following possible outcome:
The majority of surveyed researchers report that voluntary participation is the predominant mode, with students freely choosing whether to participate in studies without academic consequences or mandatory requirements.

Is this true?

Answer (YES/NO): YES